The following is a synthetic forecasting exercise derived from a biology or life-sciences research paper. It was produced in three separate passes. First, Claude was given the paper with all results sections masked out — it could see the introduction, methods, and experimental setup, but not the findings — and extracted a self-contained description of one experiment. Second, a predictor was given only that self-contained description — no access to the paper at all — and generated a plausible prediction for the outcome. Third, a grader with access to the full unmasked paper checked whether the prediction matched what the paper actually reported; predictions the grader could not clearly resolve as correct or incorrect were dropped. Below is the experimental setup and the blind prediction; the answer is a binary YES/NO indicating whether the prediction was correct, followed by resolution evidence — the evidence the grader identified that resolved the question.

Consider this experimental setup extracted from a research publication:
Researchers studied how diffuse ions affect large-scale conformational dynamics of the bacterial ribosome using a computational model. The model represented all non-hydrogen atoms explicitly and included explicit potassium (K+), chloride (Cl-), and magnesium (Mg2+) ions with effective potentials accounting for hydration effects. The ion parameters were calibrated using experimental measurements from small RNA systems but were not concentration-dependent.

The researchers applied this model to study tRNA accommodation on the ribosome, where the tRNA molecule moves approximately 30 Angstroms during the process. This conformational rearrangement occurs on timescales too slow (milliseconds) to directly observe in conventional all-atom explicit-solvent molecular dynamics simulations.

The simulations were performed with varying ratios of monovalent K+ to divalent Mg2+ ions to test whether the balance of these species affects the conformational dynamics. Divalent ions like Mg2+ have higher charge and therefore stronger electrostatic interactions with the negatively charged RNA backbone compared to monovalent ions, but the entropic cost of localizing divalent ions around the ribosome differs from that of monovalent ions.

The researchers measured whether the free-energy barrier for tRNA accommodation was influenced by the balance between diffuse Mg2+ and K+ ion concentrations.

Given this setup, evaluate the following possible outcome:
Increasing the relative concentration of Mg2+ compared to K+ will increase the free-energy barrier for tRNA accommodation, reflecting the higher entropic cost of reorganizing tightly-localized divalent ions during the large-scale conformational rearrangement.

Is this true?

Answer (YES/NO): NO